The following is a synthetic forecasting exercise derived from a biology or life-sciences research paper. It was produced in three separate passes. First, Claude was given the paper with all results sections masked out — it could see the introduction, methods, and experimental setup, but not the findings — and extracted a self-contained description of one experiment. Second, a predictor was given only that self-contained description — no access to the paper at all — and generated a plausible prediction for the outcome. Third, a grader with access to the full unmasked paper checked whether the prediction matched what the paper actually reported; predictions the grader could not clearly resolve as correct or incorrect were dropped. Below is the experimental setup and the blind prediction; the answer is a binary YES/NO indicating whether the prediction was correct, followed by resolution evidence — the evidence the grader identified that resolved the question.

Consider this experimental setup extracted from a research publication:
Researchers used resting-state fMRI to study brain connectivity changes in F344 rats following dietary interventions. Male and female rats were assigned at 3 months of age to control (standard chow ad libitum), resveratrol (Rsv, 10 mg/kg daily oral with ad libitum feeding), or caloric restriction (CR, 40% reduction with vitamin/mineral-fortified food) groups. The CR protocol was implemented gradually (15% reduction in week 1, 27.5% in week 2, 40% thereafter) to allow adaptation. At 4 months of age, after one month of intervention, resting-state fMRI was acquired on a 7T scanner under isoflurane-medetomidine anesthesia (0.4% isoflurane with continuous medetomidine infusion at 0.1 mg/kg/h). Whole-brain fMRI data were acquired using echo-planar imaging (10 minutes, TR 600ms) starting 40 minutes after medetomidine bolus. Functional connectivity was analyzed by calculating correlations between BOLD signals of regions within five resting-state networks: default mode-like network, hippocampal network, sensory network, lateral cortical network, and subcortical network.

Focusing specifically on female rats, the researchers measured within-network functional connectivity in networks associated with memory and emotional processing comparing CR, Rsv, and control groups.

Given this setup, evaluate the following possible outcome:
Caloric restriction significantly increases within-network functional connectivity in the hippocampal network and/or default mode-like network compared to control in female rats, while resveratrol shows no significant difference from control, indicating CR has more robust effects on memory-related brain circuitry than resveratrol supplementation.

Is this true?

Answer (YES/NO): NO